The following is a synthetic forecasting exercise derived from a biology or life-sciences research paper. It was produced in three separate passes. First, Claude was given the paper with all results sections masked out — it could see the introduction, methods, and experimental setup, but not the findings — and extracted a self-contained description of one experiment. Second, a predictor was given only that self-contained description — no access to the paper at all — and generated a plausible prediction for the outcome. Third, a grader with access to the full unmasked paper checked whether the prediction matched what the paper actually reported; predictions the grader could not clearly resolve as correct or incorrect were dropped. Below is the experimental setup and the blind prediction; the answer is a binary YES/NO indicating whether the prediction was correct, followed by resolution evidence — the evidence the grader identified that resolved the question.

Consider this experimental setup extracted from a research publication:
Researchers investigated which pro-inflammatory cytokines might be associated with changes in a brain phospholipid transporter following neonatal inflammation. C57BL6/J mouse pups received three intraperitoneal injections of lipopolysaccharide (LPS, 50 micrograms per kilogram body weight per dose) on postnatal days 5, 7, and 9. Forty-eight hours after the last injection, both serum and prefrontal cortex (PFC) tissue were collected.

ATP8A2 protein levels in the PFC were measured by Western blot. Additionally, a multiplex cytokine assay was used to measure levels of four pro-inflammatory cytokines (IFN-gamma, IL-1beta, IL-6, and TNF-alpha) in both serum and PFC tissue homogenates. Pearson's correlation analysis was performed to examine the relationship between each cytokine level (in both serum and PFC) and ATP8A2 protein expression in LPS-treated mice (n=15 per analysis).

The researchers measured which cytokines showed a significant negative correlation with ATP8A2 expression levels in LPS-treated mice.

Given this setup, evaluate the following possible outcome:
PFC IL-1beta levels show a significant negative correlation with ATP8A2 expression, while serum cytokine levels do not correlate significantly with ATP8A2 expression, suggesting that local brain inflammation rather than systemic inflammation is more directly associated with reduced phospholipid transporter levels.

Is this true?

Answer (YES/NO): NO